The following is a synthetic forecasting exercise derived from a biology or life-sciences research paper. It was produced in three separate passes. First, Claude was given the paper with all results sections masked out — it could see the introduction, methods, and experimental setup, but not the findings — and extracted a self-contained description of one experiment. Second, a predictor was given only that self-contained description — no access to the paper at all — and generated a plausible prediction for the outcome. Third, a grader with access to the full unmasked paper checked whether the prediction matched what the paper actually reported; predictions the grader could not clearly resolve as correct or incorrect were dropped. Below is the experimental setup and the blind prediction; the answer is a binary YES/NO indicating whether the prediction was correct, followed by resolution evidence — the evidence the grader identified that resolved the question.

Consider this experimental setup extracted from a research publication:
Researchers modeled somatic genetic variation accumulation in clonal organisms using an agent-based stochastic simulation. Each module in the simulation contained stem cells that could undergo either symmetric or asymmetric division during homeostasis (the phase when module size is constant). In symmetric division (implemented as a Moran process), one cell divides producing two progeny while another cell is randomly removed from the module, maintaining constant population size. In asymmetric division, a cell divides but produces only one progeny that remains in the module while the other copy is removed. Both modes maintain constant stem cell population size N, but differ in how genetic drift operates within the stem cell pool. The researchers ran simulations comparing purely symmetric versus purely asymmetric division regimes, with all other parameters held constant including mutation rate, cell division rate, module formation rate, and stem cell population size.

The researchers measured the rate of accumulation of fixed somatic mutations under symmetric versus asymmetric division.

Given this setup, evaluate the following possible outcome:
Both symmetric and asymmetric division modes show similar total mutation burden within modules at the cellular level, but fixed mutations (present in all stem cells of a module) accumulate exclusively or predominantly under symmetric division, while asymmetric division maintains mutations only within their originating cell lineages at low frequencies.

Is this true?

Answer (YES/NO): NO